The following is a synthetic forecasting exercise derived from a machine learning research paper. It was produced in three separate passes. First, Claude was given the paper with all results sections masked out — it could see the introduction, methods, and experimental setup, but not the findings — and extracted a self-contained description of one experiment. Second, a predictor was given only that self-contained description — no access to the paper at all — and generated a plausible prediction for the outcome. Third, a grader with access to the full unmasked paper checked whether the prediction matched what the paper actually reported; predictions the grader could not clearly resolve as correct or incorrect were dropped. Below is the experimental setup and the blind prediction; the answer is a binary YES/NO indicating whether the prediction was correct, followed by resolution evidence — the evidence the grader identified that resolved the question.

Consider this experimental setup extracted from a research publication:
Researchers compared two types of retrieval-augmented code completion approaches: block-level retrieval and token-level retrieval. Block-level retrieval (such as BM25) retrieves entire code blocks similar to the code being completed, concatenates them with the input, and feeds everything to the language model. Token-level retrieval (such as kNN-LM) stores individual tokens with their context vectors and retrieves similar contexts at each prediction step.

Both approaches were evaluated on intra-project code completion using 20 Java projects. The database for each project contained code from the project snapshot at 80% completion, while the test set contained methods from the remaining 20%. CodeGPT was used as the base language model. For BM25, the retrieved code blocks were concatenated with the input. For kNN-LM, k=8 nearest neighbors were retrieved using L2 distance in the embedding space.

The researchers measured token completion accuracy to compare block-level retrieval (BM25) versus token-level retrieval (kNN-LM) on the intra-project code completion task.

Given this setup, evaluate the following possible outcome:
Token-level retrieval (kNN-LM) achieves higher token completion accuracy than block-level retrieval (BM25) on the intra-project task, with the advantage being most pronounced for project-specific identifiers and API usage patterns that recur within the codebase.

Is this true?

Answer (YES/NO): NO